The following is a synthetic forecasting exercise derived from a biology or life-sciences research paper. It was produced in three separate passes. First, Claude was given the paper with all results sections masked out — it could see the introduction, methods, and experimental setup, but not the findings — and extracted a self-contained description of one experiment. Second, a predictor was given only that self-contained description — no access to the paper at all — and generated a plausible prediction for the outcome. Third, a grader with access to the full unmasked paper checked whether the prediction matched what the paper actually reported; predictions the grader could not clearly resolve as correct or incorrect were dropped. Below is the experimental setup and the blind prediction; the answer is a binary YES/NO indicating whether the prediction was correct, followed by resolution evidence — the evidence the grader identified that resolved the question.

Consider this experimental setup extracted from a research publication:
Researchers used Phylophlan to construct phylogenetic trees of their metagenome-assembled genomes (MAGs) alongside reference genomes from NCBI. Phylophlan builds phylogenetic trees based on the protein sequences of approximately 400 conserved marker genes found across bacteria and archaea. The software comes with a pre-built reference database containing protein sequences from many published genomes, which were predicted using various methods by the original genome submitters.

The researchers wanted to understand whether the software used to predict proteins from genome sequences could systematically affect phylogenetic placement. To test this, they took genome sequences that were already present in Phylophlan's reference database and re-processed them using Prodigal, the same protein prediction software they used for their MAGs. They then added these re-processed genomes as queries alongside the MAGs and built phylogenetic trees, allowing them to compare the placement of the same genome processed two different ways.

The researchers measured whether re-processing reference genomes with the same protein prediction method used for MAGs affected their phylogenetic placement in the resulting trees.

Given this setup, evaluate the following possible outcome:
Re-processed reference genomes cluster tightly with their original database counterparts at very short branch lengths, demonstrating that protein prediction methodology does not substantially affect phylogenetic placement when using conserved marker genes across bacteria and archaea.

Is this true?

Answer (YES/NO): NO